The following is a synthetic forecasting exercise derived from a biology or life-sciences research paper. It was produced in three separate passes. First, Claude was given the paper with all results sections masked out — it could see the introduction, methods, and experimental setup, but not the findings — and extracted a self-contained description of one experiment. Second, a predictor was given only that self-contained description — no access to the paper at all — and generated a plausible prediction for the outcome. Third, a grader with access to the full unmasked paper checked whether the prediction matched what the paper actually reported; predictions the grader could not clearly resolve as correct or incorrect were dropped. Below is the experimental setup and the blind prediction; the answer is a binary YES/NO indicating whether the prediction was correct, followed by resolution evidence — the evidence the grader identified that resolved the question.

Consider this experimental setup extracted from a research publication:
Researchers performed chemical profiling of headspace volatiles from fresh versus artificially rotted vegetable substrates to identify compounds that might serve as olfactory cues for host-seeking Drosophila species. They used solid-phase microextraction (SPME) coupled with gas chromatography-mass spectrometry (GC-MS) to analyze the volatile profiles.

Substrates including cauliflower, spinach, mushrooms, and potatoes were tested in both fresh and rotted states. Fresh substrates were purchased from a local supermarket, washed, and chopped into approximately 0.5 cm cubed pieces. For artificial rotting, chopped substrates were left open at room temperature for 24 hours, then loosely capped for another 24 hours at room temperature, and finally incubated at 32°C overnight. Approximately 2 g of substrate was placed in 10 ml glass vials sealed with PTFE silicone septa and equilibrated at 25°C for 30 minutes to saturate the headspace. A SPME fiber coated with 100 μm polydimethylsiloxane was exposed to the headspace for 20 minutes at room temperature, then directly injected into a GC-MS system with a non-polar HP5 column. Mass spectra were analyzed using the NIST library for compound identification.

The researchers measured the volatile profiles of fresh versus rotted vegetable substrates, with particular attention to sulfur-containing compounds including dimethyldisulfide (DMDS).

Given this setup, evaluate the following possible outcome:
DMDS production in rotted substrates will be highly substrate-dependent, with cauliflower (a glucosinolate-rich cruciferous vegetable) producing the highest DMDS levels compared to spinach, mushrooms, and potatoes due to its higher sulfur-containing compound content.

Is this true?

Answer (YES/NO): NO